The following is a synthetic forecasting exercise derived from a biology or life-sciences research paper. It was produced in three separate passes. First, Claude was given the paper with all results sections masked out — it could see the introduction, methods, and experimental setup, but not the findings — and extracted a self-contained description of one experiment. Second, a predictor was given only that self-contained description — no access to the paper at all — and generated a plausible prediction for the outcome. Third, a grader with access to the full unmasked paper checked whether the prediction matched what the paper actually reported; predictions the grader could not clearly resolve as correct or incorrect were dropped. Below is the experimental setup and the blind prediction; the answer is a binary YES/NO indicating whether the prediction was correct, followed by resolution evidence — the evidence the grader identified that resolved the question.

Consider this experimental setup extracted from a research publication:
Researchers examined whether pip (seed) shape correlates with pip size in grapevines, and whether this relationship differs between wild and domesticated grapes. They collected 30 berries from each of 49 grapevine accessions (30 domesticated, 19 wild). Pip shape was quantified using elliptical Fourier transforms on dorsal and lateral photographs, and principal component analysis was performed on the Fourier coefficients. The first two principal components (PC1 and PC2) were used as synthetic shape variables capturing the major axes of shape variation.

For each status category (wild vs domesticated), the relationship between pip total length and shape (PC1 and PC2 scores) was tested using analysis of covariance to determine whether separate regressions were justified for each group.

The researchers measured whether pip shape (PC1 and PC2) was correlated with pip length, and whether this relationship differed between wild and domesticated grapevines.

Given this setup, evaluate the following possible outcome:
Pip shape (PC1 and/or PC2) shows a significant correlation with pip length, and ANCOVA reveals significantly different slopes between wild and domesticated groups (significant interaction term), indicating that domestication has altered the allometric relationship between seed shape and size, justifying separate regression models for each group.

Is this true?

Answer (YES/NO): NO